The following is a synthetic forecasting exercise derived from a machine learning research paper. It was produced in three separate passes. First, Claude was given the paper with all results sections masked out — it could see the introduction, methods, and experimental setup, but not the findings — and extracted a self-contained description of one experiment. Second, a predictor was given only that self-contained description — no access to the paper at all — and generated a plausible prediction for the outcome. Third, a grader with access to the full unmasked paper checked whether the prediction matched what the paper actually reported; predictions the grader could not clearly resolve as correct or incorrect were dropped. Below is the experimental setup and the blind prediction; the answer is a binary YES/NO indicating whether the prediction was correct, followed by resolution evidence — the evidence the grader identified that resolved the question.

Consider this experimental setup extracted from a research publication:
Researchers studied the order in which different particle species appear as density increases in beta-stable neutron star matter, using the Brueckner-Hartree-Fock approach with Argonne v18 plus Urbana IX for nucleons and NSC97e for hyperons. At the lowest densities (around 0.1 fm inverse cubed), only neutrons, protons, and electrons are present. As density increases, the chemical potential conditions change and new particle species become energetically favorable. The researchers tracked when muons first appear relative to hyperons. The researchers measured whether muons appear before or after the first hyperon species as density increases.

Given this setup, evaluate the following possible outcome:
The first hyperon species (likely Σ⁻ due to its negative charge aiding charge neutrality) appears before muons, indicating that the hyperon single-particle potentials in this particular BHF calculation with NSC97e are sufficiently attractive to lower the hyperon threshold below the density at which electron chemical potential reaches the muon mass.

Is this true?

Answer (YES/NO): NO